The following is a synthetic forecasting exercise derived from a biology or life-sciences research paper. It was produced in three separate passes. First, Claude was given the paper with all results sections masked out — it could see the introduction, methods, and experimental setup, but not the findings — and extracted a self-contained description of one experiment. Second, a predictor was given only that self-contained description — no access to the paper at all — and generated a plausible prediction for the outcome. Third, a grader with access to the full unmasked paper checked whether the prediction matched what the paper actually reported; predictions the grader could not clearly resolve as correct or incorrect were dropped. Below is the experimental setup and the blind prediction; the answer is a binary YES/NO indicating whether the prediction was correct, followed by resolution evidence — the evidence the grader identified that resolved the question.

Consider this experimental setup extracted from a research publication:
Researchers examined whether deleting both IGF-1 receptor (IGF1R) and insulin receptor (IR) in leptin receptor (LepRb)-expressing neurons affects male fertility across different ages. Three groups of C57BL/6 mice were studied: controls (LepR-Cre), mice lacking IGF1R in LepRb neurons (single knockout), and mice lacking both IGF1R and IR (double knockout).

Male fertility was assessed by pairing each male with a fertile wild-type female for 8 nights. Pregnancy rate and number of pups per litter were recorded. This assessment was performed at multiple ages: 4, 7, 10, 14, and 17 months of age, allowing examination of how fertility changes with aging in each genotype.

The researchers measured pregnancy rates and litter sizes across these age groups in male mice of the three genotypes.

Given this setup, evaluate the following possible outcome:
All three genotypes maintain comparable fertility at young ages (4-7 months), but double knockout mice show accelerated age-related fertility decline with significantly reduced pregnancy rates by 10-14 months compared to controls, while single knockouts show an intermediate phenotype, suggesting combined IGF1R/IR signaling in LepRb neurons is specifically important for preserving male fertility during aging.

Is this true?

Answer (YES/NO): NO